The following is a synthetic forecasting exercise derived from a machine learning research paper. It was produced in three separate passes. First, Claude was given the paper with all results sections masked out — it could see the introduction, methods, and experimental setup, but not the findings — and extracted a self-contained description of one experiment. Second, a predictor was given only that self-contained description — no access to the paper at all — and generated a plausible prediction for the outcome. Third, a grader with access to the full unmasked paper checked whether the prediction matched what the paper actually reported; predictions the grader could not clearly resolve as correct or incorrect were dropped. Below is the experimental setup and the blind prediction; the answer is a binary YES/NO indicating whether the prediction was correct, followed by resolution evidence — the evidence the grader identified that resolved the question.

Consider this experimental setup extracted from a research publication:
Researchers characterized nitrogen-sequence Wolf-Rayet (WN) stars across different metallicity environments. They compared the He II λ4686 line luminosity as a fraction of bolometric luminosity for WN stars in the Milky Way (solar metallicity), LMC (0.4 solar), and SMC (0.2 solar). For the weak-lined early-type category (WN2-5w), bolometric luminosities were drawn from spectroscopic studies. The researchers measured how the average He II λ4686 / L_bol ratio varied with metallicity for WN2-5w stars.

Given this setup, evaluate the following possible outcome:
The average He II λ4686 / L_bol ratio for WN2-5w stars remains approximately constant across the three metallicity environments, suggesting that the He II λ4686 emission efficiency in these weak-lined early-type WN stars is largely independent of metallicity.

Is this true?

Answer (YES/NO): NO